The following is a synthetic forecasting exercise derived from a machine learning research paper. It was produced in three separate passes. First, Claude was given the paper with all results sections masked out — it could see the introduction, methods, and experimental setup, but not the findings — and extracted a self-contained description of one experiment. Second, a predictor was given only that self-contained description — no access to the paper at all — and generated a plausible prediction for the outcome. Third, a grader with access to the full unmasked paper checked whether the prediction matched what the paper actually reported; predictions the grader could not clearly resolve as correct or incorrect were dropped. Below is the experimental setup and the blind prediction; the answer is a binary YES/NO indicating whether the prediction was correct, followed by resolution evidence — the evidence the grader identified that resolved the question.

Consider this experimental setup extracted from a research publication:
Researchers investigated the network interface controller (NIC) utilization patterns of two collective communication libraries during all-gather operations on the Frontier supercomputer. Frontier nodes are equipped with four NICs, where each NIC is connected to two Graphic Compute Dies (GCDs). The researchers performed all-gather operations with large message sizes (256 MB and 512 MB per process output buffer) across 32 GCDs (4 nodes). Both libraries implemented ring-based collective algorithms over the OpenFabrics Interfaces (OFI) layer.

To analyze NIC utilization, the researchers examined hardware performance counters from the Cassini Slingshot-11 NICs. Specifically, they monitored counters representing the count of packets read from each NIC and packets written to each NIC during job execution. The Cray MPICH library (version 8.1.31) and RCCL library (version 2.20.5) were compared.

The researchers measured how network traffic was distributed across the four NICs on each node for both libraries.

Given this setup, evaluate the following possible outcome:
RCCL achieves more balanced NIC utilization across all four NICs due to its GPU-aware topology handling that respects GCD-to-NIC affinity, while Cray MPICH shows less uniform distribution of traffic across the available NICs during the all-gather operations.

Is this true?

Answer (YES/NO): YES